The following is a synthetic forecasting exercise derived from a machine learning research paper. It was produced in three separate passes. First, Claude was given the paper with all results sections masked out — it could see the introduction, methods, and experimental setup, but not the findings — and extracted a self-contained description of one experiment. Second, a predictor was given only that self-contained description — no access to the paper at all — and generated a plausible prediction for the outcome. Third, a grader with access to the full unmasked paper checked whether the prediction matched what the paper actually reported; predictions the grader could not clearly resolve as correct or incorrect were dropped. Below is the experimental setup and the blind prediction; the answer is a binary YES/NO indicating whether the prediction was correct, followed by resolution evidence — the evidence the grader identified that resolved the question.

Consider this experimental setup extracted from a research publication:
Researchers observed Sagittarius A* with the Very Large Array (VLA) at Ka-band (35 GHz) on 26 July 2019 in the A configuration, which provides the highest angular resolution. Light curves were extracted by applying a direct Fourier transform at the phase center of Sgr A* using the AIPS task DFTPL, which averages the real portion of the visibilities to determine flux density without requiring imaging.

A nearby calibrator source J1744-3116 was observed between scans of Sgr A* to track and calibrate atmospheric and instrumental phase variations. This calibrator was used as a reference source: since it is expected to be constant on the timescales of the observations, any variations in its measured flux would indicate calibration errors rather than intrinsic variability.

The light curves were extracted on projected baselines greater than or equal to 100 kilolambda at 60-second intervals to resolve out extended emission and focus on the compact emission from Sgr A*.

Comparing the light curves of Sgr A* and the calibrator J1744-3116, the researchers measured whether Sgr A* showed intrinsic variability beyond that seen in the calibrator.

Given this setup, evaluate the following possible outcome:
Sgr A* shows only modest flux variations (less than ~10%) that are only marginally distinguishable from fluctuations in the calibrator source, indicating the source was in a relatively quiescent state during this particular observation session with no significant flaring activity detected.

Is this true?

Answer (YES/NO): NO